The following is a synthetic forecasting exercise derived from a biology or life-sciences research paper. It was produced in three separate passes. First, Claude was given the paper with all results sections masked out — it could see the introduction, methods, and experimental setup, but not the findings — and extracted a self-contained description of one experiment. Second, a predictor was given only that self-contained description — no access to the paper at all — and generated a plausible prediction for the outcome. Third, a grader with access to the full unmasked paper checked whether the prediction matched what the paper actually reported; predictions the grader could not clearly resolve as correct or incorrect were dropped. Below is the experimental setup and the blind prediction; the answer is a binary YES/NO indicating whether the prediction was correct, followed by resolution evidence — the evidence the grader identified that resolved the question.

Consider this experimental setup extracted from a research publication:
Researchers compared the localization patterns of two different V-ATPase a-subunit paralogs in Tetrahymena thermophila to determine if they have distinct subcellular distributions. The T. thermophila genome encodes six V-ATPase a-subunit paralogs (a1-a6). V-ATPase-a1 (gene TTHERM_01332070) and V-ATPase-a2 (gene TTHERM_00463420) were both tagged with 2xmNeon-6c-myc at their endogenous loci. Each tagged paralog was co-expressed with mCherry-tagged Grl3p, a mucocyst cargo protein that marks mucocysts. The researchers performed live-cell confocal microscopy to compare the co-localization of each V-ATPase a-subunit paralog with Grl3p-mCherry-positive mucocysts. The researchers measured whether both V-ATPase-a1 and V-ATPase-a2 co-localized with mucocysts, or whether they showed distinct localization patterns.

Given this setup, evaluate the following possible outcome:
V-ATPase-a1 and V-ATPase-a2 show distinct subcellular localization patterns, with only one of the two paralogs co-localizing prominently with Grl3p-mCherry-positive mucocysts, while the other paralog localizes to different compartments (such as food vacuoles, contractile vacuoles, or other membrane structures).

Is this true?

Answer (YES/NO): YES